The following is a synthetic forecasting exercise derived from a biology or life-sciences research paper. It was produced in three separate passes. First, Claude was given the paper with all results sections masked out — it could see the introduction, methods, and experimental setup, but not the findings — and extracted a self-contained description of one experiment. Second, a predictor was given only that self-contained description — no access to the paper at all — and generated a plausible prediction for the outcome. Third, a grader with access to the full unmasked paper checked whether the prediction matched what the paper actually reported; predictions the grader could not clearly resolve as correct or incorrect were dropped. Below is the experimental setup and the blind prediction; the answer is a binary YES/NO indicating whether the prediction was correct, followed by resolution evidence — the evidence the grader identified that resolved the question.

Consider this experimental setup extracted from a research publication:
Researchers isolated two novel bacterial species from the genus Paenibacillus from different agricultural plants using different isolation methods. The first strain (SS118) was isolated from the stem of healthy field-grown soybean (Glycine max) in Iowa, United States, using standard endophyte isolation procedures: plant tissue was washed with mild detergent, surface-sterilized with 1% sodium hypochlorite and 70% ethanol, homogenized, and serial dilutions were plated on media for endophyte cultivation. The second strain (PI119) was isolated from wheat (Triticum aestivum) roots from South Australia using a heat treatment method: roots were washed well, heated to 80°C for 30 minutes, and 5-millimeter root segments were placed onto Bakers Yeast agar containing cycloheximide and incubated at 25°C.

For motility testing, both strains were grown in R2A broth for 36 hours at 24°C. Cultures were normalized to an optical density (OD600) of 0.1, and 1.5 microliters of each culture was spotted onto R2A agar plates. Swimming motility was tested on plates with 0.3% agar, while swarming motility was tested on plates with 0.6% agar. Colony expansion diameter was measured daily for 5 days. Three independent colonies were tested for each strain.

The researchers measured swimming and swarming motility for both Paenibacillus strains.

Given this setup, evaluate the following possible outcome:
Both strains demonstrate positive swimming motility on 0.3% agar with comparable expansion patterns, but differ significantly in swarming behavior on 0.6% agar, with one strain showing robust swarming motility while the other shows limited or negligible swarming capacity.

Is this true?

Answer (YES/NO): NO